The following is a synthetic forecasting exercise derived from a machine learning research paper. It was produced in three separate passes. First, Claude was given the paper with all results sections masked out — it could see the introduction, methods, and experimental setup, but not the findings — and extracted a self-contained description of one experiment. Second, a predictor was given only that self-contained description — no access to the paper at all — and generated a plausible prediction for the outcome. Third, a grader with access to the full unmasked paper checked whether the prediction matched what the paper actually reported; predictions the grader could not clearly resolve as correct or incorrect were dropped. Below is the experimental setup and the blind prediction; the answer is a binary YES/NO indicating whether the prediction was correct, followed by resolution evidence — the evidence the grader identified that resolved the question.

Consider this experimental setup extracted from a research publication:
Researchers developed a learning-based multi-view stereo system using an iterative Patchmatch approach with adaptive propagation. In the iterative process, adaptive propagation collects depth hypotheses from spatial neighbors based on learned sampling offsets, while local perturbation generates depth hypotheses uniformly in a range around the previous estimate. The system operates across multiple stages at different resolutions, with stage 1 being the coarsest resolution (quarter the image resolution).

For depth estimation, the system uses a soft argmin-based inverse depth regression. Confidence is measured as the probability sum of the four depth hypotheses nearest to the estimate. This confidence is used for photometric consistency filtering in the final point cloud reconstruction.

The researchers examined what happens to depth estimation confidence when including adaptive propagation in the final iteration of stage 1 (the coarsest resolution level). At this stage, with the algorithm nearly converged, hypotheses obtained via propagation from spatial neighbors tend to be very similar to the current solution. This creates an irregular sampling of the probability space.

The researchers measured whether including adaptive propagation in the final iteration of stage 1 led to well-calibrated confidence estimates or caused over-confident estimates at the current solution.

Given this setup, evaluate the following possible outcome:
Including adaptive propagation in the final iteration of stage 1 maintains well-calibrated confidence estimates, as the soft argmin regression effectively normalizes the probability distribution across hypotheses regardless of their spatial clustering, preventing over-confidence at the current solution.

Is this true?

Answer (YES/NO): NO